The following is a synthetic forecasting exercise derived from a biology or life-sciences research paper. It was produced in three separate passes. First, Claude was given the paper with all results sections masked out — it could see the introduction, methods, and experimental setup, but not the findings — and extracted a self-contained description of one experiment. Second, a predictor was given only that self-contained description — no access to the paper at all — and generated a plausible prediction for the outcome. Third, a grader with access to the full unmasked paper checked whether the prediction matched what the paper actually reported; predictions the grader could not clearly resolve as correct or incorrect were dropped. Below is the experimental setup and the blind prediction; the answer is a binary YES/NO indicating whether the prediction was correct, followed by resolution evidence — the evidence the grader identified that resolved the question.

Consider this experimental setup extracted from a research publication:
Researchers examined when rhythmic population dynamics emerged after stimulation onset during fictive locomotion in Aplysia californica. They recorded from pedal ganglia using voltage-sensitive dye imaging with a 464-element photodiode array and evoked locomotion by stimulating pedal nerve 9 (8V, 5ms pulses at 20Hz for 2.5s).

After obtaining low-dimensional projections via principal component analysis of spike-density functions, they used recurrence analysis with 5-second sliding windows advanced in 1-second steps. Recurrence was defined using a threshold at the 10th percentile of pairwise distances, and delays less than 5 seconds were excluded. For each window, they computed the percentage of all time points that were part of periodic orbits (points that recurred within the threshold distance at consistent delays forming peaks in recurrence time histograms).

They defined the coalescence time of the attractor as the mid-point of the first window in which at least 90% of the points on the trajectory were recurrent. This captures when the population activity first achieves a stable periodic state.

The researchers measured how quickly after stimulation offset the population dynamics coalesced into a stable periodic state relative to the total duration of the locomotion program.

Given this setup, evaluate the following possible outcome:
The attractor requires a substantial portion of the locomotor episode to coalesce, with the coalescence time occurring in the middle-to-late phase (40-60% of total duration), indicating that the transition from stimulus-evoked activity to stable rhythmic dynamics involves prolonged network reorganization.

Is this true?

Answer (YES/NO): NO